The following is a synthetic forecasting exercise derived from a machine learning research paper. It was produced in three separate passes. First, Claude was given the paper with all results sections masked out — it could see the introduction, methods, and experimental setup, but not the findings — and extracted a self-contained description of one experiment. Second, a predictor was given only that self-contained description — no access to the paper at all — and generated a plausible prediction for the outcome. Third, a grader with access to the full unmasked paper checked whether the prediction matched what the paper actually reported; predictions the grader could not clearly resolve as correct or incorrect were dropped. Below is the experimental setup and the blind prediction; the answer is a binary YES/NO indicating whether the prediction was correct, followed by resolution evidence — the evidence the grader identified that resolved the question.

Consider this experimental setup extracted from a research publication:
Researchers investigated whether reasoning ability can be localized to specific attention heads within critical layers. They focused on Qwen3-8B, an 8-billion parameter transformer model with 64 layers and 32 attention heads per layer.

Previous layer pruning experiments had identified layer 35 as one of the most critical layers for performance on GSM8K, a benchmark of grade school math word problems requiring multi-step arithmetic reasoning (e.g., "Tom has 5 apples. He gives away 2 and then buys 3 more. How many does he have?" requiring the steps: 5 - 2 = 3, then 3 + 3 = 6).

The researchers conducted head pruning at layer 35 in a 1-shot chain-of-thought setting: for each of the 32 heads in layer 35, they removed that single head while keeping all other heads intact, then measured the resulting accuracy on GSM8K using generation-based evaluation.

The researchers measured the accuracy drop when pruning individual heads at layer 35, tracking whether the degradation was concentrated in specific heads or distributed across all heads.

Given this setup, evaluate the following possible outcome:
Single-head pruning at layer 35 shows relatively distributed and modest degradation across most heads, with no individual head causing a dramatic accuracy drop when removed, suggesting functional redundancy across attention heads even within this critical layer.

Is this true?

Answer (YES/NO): NO